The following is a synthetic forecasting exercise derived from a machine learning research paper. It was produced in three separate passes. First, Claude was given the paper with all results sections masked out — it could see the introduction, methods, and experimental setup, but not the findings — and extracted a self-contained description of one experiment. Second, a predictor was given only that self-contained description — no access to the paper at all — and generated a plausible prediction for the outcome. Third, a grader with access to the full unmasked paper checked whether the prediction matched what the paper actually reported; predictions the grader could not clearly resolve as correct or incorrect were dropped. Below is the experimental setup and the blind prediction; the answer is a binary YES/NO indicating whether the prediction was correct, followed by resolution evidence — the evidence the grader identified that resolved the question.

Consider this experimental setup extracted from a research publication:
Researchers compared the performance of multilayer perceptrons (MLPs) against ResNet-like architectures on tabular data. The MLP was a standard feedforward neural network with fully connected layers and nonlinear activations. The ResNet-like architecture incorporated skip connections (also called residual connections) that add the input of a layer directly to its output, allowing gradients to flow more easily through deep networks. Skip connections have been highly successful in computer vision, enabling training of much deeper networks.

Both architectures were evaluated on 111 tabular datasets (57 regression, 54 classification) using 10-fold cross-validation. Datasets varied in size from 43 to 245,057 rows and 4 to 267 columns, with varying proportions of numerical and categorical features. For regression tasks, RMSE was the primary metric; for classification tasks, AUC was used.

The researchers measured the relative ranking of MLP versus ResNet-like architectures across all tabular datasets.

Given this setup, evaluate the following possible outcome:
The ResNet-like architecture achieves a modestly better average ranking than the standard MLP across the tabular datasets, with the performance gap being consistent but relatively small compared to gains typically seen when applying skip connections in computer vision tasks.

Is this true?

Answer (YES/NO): NO